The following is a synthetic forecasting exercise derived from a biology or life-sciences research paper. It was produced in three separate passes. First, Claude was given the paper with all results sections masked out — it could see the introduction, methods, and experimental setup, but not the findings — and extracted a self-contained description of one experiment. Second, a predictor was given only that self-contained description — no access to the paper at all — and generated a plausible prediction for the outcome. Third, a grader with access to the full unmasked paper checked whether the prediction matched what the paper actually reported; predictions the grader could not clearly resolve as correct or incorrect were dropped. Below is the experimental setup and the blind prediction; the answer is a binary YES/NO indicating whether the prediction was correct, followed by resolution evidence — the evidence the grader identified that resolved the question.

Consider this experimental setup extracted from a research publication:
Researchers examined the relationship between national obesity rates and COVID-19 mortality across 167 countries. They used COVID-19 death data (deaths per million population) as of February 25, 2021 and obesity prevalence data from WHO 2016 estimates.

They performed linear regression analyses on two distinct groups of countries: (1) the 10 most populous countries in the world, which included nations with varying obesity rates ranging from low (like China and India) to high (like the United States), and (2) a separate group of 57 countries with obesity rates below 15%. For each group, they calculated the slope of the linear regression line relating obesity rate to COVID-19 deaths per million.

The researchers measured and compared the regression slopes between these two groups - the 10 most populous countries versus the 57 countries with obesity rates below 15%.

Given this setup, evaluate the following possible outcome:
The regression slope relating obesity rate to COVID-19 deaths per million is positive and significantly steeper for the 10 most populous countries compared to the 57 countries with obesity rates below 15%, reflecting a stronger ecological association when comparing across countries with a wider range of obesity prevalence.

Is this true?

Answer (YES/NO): YES